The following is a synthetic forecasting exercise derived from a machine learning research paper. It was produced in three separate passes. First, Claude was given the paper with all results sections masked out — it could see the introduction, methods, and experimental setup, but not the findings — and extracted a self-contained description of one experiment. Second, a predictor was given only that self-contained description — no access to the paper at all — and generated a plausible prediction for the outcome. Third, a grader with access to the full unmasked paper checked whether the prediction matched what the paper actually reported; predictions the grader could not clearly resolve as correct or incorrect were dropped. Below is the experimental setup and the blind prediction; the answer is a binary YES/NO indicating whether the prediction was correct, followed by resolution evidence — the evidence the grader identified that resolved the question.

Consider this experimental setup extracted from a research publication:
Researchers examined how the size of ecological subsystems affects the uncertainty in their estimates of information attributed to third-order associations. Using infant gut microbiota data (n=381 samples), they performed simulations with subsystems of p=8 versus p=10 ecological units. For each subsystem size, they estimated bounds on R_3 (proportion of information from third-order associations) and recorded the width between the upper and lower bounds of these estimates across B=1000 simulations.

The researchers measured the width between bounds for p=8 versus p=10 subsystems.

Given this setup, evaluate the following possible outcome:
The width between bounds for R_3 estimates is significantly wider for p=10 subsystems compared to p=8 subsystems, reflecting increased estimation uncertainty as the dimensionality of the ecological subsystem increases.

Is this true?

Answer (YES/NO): YES